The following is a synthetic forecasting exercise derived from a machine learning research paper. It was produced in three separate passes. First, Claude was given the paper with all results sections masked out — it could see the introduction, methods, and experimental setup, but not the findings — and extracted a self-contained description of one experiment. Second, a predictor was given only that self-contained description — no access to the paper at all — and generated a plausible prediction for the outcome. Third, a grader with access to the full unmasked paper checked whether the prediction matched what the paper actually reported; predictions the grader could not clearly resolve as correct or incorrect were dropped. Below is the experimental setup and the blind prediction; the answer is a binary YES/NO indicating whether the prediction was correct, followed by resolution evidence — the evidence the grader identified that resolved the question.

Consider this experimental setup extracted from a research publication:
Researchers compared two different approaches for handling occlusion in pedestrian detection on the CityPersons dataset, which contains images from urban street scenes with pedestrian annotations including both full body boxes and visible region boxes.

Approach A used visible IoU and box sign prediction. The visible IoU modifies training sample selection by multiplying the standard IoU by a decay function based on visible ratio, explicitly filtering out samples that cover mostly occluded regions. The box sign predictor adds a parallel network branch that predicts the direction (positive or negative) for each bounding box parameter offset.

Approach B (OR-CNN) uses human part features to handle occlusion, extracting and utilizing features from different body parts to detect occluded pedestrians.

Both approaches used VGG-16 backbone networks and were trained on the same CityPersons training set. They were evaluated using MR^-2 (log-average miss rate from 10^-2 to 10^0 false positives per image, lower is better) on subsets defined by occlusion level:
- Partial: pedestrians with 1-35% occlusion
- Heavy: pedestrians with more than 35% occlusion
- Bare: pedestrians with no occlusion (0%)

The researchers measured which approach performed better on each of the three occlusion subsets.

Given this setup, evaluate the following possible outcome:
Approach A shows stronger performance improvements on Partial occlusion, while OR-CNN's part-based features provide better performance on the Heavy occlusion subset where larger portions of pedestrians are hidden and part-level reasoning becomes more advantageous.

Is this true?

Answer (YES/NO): YES